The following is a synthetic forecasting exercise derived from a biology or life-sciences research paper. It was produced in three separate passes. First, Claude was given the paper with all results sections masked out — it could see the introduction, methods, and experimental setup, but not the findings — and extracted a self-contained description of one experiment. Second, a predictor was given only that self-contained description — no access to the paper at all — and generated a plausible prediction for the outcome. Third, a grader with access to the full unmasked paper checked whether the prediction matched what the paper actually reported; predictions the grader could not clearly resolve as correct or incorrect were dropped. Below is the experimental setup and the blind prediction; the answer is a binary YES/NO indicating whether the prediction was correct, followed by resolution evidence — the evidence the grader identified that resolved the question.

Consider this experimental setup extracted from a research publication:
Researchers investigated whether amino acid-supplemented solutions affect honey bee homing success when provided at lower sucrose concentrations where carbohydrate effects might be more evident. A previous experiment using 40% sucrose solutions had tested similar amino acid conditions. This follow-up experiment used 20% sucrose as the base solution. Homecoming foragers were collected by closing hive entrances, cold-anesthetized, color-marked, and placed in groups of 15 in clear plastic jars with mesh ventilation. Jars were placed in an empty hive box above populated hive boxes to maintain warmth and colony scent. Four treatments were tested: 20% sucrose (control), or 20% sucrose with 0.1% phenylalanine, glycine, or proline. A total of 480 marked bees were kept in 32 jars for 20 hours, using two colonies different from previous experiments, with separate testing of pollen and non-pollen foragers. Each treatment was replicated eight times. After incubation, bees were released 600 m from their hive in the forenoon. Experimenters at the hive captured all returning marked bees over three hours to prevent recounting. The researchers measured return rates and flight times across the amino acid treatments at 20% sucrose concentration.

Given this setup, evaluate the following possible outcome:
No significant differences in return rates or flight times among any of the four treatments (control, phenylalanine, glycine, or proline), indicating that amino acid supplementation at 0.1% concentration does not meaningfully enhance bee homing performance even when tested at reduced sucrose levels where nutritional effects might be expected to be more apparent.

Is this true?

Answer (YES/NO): YES